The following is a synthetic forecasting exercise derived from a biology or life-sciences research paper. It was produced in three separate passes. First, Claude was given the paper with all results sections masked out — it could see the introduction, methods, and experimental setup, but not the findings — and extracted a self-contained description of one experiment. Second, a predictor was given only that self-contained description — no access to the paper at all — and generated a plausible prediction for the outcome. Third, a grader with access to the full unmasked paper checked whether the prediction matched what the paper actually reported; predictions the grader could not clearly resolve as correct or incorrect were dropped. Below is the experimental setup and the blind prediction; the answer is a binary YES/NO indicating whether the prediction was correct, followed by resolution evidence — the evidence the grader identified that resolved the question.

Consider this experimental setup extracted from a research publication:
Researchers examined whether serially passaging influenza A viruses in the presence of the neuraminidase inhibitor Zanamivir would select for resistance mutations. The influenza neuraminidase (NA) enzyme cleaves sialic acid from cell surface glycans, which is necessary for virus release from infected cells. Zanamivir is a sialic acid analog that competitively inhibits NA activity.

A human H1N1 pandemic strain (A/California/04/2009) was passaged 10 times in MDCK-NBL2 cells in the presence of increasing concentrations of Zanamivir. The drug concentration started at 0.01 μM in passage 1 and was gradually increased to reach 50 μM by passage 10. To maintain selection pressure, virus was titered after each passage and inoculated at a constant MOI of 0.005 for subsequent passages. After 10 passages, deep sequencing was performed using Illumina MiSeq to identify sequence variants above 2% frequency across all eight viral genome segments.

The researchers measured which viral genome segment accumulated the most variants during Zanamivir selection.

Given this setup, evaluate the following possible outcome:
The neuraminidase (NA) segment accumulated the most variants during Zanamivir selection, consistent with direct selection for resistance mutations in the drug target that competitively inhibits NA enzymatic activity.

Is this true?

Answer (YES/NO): NO